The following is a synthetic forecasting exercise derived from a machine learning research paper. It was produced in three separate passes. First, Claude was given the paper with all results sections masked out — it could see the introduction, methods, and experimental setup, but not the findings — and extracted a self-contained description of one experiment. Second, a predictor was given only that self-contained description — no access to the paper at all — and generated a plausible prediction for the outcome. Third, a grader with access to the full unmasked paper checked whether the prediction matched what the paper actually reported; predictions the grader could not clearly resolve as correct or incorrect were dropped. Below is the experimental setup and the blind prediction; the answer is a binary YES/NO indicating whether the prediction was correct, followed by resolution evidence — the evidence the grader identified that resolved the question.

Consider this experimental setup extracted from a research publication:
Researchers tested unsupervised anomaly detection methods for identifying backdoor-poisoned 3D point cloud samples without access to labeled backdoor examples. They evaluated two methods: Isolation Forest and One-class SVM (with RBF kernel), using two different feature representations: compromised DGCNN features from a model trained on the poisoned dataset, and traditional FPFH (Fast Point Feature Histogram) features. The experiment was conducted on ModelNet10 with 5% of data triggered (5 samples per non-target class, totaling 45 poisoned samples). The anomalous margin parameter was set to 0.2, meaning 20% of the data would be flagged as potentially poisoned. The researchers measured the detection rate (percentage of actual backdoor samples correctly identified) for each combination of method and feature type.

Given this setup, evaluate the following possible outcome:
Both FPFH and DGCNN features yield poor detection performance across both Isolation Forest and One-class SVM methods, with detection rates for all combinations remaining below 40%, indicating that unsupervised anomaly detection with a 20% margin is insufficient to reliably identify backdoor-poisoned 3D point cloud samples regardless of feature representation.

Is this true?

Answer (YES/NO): NO